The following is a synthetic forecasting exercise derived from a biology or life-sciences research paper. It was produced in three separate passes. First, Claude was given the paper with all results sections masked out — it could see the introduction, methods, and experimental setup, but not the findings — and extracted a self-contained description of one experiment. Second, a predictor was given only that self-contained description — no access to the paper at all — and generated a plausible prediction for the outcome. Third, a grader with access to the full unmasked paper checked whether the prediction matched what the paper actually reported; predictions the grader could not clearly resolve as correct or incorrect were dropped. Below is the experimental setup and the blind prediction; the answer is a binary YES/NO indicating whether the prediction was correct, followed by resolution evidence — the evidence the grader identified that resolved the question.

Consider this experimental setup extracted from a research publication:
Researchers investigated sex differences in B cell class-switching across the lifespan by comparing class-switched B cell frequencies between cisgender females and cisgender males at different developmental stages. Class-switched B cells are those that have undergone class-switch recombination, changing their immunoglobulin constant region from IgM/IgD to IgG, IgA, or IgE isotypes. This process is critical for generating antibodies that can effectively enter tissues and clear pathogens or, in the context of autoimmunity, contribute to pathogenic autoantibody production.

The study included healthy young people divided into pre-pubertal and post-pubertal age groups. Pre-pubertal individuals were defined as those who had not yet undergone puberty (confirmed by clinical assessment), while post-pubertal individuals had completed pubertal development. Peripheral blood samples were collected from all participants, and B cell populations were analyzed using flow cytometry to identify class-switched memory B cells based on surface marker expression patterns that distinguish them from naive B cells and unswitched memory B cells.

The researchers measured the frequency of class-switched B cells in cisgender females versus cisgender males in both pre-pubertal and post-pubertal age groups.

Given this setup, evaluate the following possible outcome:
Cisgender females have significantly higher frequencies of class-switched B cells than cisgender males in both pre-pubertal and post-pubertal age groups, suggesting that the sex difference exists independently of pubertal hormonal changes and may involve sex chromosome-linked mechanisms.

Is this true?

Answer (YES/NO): NO